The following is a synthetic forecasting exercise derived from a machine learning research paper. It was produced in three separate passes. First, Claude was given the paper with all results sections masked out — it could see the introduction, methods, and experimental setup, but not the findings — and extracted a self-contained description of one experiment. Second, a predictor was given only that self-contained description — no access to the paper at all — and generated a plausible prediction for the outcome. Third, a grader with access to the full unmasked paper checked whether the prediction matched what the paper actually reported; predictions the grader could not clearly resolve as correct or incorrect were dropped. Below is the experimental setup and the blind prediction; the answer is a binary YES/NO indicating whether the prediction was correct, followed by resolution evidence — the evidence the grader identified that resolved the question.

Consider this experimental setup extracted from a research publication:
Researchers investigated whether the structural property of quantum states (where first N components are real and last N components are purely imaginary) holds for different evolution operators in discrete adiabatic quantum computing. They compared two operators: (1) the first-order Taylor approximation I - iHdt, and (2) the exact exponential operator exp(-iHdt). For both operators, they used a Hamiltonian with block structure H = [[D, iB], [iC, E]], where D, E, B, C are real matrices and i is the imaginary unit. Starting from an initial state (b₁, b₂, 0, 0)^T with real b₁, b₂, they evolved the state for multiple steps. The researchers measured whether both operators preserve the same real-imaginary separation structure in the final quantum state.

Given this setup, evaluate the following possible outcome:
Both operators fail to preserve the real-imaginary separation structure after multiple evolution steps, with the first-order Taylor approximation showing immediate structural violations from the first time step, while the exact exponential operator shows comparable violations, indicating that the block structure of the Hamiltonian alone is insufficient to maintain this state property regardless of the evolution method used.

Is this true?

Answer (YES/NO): NO